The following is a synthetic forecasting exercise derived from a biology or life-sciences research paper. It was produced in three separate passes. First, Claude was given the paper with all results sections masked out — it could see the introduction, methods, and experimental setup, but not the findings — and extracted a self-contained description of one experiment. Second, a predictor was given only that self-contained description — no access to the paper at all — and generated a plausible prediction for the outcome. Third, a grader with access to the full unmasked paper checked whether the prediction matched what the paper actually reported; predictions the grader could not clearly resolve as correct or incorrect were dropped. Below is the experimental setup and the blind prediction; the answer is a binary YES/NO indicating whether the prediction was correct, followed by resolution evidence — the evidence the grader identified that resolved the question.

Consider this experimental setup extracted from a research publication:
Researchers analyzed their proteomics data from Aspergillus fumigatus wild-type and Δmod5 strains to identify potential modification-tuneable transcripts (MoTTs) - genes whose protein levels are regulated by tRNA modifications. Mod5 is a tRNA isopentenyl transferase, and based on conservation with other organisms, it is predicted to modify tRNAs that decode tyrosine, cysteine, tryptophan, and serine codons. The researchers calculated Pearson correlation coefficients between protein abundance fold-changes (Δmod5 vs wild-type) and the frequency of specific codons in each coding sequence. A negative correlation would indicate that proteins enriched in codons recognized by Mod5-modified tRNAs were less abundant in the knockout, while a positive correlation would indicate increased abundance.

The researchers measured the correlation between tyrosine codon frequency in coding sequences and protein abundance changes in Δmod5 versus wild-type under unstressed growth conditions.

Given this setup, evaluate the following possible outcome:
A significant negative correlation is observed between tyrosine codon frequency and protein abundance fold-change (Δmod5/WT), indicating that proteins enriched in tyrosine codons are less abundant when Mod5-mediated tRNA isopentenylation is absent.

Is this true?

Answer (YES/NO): YES